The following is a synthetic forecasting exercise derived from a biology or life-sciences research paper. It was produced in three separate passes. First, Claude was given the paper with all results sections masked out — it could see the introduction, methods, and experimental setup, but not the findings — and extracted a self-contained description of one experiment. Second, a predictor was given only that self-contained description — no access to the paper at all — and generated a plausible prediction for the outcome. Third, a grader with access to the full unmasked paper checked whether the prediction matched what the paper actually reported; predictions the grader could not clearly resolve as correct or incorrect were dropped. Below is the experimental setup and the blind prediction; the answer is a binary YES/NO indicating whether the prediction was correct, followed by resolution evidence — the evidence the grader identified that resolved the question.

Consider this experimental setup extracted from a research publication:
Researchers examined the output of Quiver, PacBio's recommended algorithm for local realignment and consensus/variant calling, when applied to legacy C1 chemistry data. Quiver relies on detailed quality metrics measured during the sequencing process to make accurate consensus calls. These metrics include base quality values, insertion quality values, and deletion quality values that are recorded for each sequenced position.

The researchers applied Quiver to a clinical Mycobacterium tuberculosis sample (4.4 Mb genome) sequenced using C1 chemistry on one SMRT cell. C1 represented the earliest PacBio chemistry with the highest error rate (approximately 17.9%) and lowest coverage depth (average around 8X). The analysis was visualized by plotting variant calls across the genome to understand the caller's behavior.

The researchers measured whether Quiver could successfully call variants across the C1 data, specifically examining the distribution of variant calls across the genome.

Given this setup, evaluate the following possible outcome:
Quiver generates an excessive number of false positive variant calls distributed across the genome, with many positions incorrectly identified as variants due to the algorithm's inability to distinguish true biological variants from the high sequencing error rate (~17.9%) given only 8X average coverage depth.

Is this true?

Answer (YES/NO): NO